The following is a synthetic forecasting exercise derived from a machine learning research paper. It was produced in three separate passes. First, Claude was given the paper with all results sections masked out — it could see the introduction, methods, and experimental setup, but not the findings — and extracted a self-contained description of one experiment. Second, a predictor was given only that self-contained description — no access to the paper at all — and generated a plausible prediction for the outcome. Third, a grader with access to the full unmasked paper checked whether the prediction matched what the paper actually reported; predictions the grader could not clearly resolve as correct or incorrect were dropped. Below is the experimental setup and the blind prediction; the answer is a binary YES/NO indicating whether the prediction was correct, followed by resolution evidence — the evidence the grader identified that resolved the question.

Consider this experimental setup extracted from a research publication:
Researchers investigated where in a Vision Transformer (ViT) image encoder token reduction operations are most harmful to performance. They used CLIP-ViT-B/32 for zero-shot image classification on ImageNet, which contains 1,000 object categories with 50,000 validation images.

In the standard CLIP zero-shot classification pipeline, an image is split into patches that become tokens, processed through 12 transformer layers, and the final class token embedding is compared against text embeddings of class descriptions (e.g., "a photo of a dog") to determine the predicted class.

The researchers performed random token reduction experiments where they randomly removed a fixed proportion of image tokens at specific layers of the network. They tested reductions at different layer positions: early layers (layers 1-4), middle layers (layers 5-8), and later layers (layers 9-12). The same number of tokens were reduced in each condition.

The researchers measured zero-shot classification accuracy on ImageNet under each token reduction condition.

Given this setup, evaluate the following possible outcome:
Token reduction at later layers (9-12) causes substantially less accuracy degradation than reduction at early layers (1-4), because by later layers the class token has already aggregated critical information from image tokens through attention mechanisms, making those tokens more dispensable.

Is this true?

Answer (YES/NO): YES